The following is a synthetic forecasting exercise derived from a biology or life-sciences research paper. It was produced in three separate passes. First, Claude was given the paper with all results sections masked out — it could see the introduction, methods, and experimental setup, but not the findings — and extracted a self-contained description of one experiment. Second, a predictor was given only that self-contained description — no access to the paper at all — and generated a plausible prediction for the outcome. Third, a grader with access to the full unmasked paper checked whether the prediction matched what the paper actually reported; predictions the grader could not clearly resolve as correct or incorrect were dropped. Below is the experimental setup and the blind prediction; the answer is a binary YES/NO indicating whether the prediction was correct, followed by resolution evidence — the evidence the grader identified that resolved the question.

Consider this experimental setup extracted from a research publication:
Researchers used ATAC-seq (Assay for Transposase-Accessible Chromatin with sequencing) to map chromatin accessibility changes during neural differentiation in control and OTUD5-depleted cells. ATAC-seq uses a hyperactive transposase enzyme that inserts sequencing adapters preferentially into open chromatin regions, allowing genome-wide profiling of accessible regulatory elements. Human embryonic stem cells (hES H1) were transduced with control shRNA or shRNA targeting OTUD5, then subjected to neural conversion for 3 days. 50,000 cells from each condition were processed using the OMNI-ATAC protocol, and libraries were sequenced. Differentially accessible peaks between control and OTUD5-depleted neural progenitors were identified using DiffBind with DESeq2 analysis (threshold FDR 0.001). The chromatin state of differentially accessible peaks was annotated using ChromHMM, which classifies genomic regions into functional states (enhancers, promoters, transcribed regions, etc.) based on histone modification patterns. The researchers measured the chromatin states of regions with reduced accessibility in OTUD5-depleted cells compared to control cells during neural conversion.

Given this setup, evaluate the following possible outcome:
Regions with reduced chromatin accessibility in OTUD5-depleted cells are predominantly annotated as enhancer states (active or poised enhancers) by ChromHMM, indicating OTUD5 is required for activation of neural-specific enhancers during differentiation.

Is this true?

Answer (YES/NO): YES